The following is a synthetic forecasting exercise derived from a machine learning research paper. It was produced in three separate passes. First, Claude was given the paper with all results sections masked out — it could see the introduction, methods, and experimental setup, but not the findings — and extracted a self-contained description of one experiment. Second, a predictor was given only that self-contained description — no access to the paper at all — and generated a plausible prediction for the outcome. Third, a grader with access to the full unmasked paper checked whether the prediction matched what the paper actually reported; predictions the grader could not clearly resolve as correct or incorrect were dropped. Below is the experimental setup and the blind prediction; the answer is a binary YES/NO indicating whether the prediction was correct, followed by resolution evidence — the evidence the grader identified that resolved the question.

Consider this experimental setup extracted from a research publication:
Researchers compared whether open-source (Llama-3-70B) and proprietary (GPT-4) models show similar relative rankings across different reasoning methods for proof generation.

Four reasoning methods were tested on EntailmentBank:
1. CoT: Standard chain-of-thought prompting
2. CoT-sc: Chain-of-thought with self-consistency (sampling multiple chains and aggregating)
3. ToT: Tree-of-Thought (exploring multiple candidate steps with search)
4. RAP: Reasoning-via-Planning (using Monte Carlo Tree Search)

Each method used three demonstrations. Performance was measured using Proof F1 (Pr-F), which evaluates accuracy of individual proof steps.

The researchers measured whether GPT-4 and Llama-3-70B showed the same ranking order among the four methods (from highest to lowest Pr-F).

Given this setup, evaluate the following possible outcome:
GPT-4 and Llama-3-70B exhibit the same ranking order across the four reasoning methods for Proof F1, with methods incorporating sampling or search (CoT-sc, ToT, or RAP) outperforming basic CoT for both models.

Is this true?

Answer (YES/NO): YES